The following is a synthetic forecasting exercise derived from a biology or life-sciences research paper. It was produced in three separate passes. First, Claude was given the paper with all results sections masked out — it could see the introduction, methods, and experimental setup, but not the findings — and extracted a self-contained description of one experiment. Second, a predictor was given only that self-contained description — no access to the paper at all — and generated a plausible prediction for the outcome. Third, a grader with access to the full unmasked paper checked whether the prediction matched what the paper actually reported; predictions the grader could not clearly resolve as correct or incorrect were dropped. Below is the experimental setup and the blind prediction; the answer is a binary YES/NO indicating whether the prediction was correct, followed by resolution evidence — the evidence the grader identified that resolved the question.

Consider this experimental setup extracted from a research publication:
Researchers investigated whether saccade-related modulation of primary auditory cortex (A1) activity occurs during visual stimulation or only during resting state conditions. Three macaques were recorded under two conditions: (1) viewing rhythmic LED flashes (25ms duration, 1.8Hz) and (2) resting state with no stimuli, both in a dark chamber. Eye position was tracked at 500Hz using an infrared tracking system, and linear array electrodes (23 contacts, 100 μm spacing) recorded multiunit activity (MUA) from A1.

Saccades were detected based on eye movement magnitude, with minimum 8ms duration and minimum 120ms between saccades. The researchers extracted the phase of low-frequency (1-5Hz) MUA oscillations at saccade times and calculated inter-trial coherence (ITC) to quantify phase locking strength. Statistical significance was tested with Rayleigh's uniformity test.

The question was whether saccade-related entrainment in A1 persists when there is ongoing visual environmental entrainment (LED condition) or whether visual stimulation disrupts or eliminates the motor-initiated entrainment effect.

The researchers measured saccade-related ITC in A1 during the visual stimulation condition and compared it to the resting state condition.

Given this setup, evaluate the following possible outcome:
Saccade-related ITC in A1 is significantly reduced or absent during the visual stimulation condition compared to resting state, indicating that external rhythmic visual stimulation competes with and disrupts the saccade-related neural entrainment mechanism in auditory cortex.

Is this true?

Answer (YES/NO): NO